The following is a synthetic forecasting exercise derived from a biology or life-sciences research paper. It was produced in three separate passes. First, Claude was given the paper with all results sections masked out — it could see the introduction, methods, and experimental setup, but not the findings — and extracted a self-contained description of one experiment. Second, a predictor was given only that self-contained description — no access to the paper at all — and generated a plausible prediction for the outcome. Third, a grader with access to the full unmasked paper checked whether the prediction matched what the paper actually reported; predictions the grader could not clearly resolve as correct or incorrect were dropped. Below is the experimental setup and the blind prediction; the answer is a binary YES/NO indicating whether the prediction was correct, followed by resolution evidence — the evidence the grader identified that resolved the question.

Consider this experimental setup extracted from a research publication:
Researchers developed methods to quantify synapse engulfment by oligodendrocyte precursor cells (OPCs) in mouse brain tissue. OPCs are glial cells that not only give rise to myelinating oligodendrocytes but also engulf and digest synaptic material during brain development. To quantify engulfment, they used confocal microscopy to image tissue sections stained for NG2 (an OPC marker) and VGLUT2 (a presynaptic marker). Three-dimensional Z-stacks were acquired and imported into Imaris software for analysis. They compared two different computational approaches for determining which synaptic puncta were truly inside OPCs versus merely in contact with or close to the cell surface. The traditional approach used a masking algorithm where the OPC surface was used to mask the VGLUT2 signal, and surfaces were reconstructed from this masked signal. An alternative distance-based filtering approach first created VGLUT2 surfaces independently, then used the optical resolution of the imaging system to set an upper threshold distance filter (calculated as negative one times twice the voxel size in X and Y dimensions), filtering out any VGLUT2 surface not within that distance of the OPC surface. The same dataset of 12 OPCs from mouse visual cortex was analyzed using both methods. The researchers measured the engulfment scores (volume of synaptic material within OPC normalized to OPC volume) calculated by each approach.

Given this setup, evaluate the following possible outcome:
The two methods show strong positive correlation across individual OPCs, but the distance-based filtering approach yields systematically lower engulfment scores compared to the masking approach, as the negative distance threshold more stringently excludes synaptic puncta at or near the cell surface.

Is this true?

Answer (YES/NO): YES